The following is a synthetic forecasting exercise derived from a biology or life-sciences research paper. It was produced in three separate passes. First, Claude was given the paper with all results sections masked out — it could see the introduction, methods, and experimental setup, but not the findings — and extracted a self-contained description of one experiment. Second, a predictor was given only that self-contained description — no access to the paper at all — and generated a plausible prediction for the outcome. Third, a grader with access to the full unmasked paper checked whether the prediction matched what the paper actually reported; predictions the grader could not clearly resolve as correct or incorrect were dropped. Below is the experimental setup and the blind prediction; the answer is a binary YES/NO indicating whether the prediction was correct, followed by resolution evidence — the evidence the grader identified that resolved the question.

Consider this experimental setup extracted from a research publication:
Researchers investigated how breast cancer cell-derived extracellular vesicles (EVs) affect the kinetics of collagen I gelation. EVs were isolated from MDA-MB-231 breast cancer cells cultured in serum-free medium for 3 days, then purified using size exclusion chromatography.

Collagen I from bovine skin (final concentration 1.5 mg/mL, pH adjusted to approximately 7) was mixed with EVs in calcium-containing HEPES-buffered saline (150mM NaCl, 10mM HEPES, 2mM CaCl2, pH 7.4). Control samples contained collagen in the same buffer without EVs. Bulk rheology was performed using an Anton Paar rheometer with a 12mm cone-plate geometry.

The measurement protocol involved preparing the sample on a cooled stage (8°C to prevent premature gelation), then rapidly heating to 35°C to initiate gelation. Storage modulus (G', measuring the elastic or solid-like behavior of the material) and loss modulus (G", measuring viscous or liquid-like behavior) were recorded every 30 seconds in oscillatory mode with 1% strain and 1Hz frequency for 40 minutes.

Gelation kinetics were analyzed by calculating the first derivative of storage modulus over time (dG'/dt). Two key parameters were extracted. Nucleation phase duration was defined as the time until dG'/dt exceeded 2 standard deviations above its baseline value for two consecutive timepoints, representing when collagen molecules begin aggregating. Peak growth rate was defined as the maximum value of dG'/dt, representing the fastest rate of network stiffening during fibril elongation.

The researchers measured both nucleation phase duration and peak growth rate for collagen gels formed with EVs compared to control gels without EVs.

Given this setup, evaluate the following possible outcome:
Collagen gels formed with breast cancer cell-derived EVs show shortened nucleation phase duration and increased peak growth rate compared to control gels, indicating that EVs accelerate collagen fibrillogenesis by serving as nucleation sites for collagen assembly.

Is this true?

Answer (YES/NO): YES